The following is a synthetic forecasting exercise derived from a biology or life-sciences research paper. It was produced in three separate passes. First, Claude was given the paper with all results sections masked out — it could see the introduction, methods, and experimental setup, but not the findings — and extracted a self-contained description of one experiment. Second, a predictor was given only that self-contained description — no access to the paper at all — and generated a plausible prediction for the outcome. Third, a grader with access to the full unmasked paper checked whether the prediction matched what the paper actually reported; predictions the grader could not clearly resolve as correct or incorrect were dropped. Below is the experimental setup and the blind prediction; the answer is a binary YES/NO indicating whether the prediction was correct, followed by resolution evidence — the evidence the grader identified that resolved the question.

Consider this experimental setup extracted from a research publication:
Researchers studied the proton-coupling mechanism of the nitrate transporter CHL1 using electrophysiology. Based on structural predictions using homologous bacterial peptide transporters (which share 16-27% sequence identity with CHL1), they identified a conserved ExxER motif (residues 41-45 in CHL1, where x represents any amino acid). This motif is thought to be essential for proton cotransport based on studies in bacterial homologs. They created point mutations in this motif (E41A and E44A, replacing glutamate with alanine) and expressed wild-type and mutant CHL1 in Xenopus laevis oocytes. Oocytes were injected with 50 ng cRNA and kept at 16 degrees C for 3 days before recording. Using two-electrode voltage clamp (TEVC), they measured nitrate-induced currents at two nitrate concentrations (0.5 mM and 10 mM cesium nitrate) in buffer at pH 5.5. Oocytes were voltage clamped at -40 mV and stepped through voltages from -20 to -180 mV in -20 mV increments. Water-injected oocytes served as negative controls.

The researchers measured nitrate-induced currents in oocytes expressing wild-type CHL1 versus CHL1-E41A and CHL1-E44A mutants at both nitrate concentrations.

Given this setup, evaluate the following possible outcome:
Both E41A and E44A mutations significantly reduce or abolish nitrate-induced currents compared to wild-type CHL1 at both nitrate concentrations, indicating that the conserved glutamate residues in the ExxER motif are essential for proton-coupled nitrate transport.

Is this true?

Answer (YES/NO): YES